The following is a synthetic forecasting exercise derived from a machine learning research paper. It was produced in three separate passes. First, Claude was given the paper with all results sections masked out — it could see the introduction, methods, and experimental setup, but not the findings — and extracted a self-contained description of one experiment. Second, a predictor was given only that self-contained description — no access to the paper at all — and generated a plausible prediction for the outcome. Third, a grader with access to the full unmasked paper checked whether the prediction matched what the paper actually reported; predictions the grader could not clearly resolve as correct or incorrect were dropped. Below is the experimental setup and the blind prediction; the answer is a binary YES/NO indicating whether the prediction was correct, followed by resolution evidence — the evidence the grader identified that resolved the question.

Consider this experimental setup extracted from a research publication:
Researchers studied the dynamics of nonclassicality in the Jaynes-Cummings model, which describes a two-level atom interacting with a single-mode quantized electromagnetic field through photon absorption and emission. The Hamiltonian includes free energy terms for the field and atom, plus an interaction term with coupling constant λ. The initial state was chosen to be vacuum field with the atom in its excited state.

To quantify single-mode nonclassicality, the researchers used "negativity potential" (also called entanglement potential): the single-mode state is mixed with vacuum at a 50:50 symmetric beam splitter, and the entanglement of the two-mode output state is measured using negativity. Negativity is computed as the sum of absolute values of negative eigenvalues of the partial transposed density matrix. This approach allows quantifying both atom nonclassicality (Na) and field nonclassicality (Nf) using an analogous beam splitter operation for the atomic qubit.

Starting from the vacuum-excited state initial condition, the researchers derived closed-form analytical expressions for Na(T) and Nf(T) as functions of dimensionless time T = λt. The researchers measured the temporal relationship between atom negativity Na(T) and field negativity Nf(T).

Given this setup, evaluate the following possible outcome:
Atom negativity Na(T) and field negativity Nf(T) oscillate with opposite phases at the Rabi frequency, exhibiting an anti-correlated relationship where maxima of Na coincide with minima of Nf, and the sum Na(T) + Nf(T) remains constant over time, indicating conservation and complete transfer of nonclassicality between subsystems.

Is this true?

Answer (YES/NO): NO